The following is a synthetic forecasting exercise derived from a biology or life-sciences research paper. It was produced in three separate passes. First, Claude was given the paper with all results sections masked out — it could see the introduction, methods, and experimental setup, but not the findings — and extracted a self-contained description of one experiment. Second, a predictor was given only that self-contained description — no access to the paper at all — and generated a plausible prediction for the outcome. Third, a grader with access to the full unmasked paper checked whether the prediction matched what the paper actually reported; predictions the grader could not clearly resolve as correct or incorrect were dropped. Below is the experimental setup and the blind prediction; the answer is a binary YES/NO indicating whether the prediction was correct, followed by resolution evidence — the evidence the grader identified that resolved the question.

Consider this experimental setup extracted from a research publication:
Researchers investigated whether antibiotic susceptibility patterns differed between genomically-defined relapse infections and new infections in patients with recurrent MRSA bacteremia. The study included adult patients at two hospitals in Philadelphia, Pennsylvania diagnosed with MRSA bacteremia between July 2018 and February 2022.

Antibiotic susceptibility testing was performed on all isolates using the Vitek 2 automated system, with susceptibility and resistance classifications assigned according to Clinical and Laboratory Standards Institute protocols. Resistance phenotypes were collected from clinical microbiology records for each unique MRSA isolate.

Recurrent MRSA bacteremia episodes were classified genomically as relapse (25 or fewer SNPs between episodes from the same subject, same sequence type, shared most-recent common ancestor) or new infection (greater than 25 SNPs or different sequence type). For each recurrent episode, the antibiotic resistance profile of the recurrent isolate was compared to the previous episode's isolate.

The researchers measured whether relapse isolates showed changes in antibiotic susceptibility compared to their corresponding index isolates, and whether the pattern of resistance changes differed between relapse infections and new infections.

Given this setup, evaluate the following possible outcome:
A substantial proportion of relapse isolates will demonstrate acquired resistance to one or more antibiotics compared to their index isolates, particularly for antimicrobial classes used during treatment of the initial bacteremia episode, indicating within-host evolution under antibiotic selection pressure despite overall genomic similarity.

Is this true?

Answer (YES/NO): YES